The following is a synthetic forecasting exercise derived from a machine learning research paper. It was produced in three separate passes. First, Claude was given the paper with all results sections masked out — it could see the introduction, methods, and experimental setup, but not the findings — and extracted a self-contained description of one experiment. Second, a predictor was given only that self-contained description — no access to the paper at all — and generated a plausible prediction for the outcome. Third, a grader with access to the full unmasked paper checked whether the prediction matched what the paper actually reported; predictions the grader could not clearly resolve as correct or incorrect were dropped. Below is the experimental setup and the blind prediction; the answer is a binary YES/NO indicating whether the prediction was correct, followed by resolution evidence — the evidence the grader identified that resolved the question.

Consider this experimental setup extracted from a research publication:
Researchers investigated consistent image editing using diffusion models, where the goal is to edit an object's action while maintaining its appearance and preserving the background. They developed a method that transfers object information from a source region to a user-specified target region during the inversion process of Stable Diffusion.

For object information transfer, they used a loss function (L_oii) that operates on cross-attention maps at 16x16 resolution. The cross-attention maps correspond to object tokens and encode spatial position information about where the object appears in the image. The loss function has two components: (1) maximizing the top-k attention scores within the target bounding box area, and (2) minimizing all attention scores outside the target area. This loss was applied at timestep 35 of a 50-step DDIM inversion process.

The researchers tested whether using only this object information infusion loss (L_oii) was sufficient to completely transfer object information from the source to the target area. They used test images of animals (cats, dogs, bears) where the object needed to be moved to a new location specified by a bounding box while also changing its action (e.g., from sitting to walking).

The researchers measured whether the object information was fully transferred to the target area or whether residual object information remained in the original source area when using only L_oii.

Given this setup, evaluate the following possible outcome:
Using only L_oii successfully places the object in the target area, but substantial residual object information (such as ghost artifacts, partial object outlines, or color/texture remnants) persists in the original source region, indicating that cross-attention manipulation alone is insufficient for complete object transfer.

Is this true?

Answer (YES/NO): NO